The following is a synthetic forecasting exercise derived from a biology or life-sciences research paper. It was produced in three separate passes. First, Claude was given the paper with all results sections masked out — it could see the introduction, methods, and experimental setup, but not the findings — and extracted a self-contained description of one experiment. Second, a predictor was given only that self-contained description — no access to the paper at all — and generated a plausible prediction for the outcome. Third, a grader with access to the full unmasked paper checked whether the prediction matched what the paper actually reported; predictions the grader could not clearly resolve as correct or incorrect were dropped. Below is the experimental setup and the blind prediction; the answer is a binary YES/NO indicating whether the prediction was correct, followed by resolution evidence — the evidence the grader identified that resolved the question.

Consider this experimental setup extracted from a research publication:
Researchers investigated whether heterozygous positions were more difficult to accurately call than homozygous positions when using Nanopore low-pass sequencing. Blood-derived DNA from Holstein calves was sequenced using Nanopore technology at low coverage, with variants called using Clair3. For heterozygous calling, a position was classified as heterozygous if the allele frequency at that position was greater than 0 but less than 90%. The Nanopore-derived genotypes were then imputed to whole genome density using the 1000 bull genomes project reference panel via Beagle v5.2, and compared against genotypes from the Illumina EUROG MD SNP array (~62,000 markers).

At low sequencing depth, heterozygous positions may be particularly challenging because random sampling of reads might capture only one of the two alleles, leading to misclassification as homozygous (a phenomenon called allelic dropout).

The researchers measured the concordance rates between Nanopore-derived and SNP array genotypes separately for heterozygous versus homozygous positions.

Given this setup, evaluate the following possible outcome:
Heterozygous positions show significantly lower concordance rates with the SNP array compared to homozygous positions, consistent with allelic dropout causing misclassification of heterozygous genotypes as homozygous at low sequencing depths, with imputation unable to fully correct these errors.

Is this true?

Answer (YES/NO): YES